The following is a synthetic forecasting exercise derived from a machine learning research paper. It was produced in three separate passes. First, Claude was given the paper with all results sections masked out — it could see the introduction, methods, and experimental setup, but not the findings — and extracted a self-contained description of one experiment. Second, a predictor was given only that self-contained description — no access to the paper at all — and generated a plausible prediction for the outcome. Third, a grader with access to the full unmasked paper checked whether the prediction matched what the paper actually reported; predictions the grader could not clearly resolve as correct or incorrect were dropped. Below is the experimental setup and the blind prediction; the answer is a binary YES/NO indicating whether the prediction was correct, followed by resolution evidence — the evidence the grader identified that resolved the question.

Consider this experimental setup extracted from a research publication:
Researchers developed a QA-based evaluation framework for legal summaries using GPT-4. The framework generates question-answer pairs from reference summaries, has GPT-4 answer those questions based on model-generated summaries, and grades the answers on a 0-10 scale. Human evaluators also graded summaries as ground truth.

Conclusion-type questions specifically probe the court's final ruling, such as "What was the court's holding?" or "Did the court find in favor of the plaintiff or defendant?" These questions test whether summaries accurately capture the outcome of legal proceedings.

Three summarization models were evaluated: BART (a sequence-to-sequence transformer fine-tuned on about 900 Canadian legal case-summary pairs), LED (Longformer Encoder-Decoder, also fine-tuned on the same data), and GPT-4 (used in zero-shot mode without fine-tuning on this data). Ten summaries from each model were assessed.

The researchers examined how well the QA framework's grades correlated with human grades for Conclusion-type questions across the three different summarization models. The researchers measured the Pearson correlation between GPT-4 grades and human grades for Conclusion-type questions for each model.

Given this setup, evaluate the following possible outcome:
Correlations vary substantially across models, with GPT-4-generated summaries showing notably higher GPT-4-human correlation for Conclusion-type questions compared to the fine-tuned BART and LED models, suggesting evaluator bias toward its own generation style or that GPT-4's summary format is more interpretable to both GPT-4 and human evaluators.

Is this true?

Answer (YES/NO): YES